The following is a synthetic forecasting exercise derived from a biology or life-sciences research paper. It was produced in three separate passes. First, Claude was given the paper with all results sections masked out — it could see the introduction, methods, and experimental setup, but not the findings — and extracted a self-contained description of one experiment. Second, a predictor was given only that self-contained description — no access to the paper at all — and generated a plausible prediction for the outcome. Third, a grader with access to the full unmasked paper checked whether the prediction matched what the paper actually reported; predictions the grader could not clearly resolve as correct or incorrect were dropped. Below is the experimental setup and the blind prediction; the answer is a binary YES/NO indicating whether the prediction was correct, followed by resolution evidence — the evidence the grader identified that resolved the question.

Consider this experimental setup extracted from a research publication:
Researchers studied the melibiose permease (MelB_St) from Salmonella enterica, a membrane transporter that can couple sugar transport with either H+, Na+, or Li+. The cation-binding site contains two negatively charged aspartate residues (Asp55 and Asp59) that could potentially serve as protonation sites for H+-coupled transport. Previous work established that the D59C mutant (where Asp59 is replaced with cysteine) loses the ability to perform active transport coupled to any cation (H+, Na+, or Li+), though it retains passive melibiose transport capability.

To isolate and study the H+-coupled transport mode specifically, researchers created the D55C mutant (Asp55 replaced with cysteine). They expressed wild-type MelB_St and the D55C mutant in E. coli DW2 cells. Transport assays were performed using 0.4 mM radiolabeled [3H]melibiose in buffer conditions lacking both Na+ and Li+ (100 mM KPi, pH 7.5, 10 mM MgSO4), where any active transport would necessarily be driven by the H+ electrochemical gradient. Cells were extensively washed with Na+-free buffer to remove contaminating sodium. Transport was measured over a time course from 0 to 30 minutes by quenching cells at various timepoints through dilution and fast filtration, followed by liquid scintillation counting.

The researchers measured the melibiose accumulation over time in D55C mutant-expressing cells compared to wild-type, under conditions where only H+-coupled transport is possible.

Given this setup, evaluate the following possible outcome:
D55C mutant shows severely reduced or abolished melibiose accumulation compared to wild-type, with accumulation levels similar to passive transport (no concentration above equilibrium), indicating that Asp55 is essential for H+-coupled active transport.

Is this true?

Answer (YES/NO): NO